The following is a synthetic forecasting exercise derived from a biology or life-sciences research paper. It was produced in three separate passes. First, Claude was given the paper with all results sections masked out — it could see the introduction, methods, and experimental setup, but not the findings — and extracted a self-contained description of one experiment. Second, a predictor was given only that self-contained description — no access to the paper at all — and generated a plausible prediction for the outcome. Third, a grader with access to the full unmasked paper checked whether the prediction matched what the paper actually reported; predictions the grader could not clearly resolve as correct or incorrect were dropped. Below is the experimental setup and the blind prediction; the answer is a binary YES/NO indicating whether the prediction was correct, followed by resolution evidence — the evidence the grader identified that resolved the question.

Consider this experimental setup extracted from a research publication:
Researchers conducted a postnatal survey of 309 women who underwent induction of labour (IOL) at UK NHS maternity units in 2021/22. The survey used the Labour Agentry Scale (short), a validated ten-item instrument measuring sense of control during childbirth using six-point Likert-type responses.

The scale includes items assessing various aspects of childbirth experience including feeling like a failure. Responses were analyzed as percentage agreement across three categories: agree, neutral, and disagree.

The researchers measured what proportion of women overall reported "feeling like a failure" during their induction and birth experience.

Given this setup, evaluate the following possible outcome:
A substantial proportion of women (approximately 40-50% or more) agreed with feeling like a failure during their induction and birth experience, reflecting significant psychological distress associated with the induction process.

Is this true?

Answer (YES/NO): NO